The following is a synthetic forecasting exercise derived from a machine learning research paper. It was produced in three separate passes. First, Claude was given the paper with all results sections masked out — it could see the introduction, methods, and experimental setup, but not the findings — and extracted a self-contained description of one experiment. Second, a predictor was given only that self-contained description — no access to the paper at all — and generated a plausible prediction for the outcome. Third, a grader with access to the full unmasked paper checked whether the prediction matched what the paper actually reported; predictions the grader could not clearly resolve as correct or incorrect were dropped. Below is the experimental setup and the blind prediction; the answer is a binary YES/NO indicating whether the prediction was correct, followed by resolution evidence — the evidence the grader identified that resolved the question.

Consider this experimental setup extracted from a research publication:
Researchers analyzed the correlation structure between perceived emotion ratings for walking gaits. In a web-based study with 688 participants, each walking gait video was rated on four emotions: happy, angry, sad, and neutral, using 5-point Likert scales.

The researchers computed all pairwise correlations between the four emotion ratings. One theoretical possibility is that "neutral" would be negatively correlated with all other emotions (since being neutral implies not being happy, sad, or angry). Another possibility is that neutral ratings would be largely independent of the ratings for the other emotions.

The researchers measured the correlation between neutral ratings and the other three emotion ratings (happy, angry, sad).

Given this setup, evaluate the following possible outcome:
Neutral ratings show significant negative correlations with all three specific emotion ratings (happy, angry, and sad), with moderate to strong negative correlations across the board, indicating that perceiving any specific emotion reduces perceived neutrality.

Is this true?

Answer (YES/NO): NO